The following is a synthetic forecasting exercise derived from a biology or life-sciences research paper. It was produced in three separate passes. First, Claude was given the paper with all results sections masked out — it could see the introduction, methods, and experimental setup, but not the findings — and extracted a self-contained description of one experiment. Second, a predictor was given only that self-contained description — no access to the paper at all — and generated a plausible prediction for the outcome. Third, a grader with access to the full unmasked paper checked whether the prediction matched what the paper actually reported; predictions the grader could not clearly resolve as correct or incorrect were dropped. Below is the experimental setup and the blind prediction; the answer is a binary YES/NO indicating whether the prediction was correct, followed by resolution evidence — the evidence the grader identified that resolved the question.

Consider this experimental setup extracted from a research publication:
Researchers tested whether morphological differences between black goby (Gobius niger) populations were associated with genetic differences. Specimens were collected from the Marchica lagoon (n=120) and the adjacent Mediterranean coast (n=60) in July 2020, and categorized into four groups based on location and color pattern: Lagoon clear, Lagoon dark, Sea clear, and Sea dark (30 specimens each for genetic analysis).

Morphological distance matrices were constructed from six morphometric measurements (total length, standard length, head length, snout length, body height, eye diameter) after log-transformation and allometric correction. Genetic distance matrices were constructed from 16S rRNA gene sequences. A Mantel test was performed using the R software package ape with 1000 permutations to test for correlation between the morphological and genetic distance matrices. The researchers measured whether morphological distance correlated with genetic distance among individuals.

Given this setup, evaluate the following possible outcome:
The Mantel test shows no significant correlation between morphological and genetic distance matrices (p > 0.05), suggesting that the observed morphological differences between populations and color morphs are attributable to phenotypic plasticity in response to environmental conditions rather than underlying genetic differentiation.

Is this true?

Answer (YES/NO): YES